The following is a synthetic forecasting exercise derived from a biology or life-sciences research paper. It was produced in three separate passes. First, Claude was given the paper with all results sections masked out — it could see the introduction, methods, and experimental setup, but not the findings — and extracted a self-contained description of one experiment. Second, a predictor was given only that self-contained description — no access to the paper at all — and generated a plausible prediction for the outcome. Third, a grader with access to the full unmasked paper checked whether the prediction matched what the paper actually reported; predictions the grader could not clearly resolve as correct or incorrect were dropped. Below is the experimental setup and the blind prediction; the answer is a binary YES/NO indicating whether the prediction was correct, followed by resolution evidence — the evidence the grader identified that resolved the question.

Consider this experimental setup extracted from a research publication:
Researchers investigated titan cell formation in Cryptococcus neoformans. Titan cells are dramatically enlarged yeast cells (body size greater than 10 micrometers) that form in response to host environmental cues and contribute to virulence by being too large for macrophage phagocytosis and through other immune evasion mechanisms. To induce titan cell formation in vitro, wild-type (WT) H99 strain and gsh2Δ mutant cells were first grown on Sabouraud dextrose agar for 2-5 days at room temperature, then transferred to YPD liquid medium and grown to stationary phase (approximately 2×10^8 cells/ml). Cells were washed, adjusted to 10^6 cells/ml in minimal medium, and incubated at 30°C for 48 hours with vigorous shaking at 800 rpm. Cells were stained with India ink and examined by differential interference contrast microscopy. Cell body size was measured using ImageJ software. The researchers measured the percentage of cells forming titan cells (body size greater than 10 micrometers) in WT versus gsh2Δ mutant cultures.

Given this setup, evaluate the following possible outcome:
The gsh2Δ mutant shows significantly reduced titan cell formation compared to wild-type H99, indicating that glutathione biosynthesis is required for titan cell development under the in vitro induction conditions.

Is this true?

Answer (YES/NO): YES